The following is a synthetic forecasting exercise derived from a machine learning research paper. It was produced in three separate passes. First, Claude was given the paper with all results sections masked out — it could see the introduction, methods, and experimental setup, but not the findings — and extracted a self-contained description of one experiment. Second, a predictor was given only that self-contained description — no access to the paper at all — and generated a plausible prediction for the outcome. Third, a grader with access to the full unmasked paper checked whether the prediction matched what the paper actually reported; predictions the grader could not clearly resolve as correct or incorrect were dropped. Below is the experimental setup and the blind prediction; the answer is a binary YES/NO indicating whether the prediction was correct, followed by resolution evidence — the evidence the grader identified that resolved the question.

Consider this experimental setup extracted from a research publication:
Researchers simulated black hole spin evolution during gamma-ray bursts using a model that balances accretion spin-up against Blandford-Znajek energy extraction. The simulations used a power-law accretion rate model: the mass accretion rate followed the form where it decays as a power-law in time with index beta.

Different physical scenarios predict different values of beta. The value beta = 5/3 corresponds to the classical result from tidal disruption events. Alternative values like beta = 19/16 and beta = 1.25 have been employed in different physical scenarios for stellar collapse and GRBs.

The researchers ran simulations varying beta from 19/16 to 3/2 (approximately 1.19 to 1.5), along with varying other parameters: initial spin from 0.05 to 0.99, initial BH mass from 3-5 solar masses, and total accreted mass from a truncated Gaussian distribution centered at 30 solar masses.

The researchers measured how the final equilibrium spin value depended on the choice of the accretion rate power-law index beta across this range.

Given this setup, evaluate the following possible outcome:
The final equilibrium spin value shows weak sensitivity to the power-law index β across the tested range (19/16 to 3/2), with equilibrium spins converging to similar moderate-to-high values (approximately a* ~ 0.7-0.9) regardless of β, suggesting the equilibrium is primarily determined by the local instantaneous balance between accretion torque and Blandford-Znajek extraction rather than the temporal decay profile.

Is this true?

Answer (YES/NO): NO